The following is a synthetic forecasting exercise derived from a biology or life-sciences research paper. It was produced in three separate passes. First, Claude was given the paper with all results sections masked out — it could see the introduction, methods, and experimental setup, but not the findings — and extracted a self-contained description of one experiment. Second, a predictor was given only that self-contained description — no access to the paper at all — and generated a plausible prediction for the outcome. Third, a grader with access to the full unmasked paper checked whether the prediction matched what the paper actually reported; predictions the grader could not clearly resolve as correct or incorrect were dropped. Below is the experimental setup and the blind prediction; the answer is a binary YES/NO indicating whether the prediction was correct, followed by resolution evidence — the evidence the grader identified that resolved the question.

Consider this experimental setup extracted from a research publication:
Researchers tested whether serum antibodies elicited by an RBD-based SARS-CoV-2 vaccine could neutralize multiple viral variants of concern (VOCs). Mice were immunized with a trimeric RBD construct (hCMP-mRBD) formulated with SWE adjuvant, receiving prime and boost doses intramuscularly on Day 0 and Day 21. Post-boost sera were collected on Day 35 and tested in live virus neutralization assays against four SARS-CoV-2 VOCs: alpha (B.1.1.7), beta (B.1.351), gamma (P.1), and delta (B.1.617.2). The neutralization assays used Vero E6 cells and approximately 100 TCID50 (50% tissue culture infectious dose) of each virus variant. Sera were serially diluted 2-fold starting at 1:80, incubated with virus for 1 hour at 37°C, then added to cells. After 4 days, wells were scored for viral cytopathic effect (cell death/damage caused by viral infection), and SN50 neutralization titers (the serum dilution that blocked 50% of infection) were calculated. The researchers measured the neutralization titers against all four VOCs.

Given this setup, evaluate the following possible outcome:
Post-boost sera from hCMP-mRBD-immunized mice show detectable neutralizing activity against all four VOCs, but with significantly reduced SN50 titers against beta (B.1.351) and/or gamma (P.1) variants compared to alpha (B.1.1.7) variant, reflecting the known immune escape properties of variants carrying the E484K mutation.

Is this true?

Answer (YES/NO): NO